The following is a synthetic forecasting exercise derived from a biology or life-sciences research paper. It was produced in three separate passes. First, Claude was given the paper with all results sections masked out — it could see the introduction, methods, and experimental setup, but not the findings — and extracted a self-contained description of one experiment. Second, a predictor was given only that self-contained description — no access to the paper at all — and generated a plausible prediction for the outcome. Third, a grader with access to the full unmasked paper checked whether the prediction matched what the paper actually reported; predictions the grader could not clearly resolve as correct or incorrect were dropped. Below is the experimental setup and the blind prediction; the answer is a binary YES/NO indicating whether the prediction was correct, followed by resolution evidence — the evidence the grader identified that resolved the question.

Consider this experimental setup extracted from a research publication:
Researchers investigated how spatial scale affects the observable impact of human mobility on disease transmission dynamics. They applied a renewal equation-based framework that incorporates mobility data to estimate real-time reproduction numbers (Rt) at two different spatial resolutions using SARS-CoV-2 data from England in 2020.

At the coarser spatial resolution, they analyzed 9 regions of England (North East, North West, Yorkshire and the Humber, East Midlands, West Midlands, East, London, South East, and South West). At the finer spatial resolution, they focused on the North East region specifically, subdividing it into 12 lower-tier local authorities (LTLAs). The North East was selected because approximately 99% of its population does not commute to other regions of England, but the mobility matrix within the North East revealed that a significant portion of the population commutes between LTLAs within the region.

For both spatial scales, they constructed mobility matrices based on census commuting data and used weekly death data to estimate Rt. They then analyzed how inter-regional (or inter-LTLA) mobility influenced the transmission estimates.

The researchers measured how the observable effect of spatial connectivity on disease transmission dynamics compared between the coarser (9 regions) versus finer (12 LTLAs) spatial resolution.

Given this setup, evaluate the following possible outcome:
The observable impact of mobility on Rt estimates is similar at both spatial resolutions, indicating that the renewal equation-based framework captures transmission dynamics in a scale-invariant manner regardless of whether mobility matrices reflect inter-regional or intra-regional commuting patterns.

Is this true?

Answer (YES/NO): NO